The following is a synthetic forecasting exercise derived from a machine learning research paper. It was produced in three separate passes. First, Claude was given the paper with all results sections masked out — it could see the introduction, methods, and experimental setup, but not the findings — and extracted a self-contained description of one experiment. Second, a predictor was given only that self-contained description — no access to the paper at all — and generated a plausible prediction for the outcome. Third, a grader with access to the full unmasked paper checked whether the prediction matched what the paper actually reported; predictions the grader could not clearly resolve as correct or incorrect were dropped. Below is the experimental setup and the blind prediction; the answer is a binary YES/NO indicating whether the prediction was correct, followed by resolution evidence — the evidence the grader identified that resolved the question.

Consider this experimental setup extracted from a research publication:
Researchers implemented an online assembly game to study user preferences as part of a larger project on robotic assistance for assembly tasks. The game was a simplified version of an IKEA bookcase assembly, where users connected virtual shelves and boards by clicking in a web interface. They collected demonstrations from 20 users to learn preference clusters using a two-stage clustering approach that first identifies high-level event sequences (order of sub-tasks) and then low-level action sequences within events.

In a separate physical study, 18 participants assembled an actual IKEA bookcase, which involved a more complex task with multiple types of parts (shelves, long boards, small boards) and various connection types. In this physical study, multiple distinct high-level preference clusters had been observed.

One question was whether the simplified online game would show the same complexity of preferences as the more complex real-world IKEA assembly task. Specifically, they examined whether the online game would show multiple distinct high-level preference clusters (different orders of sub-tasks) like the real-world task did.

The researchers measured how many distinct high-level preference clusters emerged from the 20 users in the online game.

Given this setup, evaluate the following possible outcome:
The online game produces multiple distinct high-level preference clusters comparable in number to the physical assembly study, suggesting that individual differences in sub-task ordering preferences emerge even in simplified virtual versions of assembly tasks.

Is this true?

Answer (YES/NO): NO